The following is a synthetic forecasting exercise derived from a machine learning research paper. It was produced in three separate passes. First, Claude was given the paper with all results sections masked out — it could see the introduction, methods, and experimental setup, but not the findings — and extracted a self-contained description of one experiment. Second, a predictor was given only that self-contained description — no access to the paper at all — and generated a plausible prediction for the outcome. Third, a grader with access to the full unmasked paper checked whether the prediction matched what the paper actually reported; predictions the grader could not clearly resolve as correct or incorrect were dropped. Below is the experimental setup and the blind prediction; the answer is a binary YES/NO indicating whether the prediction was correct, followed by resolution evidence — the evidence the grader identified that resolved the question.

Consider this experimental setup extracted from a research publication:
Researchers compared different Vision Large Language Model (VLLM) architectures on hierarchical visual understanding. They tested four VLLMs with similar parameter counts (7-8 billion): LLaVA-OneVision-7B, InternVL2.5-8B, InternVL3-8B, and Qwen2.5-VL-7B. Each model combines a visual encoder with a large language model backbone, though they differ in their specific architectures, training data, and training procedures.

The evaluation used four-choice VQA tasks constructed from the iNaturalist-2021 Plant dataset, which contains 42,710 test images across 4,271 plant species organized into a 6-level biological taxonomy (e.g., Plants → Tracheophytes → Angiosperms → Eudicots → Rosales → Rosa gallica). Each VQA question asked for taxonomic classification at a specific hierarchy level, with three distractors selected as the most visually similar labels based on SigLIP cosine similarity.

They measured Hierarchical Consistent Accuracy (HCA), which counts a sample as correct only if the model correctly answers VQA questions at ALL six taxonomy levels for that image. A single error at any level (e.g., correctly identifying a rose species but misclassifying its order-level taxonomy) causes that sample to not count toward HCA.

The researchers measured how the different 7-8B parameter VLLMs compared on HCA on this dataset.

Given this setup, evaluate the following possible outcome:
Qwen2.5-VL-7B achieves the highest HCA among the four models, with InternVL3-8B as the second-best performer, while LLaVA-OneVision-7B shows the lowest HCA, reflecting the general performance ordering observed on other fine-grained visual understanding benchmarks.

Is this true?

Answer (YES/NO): YES